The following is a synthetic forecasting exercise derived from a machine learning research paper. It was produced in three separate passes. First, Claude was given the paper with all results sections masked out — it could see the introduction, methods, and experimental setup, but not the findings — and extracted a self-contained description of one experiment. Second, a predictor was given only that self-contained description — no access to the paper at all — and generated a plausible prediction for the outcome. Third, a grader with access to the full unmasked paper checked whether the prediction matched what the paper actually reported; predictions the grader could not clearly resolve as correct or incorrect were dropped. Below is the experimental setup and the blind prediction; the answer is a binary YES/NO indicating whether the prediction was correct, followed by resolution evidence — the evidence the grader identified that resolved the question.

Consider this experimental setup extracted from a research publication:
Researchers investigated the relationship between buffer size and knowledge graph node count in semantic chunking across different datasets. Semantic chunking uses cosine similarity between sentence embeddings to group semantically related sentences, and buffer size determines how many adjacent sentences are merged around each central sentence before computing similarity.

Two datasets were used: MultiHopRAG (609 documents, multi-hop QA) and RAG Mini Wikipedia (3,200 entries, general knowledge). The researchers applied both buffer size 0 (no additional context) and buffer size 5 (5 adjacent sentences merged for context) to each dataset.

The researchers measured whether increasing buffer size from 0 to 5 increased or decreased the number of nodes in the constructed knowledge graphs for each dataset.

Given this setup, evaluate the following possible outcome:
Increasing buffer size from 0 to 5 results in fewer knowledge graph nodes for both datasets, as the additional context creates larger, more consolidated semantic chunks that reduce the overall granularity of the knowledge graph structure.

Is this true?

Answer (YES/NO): NO